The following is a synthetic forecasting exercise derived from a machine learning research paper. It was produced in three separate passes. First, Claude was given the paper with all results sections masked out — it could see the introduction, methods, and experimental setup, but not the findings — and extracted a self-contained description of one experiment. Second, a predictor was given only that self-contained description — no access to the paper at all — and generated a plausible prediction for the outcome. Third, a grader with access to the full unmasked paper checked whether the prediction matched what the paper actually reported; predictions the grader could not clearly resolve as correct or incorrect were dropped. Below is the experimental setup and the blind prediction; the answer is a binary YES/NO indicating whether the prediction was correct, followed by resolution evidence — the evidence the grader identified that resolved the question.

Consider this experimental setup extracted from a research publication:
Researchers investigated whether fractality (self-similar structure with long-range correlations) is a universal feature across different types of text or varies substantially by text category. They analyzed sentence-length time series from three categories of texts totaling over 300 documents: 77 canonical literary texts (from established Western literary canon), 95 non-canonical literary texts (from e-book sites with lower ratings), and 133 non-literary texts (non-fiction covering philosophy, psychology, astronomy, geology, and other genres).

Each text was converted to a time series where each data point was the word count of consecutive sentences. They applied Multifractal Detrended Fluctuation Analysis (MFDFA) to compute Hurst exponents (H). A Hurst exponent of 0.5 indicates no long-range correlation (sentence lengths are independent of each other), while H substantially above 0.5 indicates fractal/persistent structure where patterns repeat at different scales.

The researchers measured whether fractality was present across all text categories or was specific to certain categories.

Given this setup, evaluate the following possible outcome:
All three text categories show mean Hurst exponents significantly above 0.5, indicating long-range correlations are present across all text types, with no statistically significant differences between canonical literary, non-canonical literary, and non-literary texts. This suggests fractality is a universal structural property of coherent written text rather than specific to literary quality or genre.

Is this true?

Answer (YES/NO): YES